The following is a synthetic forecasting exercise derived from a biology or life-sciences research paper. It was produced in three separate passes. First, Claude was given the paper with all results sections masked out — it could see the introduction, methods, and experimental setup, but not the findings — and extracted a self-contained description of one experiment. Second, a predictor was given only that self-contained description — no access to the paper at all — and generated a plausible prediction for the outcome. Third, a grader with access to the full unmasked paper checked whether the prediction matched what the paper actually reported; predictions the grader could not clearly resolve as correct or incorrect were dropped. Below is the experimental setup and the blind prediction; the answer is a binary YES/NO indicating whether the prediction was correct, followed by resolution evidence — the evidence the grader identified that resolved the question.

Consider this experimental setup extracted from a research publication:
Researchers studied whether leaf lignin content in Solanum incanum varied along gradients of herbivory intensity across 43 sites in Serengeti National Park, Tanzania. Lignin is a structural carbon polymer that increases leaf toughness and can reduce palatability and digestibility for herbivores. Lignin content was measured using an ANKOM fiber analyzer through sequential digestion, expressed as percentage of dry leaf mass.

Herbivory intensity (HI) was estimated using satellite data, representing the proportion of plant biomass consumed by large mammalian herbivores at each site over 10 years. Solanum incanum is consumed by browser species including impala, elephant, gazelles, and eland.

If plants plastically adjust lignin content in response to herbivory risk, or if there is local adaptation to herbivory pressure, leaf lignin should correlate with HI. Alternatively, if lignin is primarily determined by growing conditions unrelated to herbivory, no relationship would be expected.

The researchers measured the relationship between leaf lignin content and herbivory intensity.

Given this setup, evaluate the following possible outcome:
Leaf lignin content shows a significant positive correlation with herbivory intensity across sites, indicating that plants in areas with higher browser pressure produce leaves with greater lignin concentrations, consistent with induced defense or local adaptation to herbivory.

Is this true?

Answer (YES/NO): NO